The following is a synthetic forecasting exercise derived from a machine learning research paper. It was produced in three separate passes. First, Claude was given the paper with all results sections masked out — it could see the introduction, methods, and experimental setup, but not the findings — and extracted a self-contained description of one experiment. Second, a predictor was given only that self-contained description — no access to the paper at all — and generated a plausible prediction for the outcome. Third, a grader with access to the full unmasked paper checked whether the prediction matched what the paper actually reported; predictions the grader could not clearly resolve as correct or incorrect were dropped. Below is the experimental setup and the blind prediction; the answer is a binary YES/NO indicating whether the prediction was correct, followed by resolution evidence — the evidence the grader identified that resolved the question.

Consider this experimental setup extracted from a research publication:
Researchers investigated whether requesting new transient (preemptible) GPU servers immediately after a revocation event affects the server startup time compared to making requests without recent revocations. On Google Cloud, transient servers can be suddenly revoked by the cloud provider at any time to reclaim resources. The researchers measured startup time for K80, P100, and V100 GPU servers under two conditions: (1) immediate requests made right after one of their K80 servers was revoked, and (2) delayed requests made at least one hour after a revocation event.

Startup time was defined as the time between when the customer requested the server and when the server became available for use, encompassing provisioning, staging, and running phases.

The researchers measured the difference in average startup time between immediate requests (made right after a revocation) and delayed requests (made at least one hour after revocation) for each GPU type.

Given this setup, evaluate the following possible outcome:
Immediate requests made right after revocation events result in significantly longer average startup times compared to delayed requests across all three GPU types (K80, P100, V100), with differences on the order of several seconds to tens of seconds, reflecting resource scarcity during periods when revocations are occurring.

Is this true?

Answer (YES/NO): NO